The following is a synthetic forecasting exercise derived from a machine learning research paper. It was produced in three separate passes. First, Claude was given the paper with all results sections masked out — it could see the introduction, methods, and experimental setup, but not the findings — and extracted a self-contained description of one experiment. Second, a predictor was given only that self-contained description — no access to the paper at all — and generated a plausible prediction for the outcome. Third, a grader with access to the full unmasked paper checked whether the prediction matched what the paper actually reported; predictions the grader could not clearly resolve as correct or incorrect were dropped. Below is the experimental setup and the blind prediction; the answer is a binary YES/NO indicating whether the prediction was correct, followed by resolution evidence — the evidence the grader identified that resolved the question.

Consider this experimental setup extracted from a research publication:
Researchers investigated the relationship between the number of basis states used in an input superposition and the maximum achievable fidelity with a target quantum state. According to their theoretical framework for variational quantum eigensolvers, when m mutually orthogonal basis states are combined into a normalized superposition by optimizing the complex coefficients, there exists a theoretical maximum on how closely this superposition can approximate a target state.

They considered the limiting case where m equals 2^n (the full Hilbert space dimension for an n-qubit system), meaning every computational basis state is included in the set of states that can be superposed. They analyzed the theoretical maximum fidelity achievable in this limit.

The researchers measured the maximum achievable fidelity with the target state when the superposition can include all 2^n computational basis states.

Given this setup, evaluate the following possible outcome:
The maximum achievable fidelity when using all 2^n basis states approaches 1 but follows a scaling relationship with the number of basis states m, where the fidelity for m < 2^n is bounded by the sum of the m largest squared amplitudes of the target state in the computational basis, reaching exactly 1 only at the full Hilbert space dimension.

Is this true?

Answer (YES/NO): NO